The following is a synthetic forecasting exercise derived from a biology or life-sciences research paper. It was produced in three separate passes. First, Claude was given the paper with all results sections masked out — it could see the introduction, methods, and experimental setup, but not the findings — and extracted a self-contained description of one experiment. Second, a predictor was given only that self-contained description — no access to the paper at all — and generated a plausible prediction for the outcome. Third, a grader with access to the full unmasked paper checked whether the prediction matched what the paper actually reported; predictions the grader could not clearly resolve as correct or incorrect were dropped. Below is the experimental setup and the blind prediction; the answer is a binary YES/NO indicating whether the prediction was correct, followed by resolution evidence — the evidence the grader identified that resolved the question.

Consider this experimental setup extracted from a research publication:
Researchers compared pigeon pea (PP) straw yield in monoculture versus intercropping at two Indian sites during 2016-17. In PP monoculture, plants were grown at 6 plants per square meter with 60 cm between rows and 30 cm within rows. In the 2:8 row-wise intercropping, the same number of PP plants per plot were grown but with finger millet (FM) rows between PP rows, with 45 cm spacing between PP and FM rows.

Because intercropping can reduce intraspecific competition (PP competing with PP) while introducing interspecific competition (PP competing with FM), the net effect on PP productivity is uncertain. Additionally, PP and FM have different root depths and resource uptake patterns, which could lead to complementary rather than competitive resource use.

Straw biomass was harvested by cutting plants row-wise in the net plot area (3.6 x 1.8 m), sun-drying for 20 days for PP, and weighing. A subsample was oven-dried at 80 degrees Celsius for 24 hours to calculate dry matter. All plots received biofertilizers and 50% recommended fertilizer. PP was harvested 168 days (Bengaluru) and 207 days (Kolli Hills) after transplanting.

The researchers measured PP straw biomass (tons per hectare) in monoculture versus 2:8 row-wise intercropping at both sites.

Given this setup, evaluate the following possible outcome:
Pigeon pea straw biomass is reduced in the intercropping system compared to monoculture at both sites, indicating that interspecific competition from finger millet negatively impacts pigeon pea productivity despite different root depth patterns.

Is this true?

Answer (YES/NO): NO